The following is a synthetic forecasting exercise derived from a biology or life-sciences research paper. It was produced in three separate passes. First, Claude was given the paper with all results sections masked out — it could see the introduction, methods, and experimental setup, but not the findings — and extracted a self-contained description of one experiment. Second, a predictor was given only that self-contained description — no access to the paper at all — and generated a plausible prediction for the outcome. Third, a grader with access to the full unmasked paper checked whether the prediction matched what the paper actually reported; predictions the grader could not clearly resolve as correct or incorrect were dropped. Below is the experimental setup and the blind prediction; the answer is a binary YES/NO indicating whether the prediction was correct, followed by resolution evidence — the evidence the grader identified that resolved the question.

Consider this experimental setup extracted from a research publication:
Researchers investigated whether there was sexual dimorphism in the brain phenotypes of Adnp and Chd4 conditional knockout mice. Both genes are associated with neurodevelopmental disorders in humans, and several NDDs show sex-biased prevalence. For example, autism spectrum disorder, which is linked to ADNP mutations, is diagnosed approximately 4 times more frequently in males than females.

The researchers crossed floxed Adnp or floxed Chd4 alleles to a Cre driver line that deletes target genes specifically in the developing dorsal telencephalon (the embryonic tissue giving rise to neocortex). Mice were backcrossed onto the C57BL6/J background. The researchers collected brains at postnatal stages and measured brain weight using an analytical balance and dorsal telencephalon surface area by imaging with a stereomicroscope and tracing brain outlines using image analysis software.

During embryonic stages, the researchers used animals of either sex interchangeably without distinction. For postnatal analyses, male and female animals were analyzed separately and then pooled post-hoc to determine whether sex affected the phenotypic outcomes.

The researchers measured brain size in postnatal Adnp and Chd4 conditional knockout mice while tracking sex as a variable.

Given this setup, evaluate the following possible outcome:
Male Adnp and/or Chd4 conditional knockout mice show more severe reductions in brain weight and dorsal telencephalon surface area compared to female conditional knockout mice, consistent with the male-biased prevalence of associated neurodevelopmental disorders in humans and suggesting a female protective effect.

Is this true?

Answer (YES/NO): NO